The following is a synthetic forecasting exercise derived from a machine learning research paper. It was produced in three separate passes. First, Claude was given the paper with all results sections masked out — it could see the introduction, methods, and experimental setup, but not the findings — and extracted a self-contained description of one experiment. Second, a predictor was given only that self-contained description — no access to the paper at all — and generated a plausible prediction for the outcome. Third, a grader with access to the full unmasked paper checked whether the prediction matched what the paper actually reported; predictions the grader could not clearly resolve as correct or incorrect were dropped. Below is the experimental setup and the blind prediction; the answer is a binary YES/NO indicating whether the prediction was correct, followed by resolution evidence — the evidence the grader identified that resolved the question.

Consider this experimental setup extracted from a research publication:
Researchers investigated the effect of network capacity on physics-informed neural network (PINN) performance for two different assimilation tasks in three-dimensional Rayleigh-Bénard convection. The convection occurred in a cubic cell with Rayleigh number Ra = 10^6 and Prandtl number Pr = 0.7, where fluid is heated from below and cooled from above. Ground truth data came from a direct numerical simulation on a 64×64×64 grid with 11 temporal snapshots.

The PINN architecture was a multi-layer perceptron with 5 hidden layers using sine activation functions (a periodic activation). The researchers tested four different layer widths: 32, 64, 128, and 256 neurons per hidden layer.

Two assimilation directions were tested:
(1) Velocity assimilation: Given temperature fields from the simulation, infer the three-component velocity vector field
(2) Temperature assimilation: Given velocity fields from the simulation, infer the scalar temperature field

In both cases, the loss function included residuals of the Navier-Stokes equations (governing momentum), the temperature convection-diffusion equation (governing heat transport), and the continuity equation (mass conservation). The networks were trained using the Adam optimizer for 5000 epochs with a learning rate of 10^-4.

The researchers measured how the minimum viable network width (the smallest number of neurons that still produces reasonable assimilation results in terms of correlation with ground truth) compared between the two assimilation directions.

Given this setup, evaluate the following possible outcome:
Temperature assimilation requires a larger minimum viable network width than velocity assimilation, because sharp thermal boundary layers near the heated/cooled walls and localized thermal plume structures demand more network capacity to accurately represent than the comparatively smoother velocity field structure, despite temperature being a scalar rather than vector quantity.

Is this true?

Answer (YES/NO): YES